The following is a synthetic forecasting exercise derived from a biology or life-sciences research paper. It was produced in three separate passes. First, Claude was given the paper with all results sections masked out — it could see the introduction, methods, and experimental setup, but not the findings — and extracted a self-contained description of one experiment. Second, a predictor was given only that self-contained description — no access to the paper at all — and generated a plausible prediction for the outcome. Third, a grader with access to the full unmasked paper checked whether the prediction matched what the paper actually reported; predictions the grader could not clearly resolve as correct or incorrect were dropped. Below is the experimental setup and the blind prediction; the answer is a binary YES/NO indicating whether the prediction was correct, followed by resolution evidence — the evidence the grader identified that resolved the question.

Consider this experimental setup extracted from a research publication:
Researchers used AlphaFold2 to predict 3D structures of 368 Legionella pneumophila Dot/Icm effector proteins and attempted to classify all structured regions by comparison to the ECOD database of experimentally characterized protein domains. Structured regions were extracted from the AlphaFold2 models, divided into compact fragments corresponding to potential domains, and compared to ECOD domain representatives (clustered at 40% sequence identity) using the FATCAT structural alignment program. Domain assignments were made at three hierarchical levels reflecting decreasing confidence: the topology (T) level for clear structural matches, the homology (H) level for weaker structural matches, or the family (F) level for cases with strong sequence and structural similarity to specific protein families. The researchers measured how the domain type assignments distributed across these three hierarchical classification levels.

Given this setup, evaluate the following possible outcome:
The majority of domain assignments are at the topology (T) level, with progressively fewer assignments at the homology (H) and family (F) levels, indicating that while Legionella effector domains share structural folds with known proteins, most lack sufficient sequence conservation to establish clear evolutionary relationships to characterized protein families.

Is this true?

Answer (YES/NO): YES